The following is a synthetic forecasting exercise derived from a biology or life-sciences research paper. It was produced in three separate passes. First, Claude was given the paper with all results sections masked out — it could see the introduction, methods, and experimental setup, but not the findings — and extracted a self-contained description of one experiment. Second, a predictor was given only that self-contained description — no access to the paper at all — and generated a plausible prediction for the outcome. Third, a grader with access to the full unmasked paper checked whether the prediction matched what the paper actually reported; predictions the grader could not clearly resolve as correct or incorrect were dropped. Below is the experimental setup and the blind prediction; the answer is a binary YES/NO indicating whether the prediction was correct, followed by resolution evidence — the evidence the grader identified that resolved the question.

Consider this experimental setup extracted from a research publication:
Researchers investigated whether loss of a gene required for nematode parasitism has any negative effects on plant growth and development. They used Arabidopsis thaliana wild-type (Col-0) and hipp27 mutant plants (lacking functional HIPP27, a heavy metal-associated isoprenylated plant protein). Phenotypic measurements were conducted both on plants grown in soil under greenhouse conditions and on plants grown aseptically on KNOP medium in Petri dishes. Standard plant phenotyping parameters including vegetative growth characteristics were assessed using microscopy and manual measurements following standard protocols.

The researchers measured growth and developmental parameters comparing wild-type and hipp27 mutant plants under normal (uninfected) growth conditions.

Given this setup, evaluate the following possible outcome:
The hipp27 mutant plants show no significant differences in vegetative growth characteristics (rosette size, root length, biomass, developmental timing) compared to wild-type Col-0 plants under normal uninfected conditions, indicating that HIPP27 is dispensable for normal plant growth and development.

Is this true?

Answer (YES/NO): YES